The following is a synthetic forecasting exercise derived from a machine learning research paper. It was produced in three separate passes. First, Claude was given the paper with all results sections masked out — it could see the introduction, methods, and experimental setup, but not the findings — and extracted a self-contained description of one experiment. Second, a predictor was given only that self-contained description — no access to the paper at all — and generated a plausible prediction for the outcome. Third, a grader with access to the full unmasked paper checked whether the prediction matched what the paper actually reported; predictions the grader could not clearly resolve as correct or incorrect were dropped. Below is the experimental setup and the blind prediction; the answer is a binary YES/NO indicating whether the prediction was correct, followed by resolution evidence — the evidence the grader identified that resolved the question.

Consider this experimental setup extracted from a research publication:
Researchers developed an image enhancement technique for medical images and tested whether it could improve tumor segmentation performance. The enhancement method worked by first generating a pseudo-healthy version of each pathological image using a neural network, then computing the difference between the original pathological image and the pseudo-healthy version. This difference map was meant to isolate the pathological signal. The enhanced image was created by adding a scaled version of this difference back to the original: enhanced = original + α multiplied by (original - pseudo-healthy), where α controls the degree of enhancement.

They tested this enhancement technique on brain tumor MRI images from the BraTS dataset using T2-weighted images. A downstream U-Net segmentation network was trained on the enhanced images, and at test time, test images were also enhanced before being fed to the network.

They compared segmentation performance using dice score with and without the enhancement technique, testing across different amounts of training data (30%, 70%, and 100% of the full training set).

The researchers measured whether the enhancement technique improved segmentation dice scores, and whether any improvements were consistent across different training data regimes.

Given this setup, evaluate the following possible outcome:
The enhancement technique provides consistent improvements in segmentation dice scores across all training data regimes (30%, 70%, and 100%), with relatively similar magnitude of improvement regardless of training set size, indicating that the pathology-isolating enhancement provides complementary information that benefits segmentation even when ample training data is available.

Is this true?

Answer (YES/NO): NO